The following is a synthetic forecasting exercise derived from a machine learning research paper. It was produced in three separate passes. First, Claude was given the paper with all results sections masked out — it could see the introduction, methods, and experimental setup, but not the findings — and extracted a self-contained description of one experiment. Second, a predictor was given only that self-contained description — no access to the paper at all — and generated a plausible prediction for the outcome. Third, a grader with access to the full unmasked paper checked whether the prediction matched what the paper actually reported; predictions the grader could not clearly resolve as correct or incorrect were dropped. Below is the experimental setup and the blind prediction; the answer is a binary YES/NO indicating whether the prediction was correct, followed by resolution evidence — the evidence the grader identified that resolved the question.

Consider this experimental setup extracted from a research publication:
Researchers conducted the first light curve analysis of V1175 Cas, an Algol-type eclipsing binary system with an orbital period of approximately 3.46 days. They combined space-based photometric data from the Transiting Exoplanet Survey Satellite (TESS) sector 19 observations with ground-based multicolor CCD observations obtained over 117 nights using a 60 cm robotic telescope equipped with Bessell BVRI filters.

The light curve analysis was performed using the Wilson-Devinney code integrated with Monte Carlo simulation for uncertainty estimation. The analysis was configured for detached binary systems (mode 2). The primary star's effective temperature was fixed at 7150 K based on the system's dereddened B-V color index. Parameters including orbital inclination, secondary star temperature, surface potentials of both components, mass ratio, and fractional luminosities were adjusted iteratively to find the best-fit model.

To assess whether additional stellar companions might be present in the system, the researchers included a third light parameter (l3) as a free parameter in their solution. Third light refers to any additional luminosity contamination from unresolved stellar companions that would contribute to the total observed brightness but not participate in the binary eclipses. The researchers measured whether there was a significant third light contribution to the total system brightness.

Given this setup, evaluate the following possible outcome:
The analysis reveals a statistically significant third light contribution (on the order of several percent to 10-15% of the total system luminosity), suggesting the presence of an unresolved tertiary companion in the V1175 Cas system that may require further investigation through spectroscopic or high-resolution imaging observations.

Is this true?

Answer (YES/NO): NO